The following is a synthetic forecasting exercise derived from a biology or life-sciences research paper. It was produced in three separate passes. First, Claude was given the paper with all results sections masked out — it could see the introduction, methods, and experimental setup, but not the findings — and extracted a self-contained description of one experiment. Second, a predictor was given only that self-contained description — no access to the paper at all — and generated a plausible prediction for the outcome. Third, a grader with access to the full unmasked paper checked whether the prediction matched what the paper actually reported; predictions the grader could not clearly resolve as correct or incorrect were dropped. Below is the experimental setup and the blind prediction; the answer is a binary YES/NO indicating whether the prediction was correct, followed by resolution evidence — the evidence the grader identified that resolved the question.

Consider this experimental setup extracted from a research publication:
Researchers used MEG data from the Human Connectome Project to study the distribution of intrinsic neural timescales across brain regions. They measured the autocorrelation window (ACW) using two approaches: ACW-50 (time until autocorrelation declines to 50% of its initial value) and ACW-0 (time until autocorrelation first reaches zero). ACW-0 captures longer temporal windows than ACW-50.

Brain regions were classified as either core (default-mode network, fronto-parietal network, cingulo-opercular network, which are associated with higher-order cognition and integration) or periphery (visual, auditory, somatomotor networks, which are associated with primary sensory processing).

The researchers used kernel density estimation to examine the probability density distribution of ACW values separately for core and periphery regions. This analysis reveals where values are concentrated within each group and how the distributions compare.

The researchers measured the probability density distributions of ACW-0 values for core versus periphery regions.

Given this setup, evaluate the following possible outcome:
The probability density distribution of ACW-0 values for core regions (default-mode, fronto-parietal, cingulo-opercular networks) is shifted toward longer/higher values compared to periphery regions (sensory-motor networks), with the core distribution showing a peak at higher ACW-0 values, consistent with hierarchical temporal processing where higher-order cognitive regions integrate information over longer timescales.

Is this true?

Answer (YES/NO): YES